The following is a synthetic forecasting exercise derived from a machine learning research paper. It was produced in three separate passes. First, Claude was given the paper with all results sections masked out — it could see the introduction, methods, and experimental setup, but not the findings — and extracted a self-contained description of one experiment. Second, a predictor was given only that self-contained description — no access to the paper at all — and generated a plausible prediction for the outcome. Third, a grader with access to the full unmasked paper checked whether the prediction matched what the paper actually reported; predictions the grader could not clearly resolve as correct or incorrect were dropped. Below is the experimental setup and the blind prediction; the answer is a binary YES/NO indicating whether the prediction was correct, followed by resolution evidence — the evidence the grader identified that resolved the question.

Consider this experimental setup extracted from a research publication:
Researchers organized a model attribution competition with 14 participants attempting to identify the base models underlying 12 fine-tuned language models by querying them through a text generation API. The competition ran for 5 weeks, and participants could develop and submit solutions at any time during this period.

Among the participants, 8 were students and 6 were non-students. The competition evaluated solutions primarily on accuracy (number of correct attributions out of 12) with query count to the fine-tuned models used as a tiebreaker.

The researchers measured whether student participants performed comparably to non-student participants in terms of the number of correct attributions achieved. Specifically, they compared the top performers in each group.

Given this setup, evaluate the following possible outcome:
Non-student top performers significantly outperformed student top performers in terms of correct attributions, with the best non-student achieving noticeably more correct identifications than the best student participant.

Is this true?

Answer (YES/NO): NO